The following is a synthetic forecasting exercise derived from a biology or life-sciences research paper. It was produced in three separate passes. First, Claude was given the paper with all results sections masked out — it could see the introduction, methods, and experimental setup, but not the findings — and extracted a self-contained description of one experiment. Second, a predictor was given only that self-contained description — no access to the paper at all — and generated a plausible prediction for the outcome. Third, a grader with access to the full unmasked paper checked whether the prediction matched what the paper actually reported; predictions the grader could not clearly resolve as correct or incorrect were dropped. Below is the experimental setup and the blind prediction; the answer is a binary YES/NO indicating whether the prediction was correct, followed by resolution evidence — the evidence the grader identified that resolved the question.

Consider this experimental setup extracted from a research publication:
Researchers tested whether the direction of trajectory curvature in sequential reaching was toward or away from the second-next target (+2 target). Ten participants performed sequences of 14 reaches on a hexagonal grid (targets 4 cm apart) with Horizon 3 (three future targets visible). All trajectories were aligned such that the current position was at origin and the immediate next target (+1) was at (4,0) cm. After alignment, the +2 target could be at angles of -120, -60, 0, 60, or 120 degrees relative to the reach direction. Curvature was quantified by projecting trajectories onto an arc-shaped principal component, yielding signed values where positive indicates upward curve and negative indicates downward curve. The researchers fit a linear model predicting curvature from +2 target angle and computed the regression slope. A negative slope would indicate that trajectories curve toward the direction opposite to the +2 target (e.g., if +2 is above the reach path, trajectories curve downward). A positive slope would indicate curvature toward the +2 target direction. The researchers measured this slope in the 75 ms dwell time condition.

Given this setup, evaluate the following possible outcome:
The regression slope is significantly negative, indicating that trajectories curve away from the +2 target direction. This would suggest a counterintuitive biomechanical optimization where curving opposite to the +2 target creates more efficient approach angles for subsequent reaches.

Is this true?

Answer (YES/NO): YES